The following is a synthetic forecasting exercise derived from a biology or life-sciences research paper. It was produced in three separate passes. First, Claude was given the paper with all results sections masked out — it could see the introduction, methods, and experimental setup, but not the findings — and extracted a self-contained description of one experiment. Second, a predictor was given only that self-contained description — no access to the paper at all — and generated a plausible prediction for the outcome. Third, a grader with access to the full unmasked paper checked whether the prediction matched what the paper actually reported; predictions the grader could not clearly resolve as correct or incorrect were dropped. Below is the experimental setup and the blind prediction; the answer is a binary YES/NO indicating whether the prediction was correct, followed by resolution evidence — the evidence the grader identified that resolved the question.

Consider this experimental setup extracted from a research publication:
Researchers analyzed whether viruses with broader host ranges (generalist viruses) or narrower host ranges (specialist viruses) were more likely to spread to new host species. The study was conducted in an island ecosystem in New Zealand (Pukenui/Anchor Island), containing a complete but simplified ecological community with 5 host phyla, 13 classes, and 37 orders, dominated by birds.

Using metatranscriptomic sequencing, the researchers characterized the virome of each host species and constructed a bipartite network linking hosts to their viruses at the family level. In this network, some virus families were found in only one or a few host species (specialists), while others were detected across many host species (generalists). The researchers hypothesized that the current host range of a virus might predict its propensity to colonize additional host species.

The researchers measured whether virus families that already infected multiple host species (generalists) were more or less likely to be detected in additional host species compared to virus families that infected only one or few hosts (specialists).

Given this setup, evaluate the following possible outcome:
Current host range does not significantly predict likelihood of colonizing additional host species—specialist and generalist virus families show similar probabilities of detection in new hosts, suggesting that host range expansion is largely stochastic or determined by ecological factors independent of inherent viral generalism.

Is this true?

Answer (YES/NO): NO